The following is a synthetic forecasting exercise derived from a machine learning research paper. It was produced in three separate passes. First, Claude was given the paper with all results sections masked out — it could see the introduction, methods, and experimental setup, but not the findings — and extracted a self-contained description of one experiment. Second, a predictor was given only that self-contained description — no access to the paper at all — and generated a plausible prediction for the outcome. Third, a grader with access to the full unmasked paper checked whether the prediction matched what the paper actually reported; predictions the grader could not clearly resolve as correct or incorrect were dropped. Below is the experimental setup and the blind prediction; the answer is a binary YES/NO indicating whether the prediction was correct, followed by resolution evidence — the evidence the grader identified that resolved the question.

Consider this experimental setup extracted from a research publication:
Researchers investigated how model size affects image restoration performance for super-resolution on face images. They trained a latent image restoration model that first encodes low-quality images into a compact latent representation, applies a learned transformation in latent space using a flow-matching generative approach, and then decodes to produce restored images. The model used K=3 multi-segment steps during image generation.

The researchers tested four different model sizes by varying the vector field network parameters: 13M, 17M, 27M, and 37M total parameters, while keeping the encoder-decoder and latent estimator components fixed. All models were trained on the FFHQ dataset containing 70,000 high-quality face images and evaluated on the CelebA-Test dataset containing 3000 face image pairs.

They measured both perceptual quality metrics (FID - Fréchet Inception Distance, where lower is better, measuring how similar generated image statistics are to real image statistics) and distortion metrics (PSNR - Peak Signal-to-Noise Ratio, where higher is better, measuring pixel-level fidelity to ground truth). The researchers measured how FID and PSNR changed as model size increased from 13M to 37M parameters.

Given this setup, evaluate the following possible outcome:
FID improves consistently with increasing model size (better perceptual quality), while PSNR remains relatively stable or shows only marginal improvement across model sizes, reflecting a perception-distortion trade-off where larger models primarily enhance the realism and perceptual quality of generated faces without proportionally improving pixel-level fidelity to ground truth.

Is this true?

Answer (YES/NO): YES